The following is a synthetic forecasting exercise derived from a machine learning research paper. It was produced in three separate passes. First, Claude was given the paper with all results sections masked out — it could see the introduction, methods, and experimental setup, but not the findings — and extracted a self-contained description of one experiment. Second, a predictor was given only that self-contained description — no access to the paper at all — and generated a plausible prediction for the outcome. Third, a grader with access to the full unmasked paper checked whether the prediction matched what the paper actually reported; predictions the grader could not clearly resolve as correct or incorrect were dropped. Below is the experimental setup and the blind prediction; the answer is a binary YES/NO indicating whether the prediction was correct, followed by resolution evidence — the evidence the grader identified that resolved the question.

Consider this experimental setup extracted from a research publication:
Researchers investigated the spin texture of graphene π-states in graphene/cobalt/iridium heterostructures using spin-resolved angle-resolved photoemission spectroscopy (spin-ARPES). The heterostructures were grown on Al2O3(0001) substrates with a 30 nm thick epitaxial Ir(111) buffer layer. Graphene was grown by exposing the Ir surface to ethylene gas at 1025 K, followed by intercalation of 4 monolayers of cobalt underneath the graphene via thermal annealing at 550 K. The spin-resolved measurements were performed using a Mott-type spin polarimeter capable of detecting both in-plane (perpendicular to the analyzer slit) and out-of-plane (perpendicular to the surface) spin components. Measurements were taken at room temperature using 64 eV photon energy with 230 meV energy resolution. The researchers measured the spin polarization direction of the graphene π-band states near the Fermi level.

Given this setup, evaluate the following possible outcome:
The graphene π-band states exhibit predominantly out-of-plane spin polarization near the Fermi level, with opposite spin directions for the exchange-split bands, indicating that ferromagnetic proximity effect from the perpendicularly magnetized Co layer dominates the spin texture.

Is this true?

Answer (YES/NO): NO